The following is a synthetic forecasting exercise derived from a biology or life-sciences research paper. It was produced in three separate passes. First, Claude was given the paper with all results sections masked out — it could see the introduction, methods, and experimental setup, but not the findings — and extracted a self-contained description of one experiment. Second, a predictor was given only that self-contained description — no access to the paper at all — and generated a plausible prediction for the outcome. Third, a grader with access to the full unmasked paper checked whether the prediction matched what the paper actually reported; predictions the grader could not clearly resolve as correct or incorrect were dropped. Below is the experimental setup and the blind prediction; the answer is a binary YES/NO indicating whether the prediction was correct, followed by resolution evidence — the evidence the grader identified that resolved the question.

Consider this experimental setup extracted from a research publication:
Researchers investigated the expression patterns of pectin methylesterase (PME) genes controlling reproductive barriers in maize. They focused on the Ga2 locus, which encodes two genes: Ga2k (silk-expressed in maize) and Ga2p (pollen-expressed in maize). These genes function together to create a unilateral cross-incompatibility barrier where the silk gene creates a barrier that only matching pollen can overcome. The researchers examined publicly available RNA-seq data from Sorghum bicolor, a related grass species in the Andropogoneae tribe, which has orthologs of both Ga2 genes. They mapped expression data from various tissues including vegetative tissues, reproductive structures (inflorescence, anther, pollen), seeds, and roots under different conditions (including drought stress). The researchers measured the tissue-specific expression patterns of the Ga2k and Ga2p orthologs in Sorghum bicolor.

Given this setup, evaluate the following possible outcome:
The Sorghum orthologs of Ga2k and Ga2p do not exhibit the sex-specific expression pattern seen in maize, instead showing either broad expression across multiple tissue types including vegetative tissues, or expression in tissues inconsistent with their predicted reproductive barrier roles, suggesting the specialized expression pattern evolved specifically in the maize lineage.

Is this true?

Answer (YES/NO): NO